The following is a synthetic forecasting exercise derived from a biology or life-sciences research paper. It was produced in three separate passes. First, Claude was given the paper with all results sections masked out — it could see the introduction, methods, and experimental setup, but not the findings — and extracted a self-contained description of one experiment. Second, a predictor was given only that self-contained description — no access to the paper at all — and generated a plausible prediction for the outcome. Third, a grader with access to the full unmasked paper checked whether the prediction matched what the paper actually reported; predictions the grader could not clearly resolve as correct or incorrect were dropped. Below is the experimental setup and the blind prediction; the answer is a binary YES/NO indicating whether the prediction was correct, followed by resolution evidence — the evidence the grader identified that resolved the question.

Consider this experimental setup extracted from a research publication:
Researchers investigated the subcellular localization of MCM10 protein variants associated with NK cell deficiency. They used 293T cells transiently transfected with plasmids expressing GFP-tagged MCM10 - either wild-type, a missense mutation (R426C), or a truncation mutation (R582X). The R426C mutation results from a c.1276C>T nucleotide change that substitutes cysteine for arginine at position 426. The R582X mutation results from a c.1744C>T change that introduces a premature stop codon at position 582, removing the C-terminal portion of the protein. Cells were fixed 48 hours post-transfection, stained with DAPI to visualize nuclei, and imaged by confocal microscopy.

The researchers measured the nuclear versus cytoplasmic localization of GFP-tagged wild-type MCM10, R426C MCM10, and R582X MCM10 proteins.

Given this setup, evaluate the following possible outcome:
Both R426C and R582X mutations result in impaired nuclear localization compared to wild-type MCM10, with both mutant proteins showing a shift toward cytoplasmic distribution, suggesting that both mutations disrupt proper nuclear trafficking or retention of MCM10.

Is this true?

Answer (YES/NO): NO